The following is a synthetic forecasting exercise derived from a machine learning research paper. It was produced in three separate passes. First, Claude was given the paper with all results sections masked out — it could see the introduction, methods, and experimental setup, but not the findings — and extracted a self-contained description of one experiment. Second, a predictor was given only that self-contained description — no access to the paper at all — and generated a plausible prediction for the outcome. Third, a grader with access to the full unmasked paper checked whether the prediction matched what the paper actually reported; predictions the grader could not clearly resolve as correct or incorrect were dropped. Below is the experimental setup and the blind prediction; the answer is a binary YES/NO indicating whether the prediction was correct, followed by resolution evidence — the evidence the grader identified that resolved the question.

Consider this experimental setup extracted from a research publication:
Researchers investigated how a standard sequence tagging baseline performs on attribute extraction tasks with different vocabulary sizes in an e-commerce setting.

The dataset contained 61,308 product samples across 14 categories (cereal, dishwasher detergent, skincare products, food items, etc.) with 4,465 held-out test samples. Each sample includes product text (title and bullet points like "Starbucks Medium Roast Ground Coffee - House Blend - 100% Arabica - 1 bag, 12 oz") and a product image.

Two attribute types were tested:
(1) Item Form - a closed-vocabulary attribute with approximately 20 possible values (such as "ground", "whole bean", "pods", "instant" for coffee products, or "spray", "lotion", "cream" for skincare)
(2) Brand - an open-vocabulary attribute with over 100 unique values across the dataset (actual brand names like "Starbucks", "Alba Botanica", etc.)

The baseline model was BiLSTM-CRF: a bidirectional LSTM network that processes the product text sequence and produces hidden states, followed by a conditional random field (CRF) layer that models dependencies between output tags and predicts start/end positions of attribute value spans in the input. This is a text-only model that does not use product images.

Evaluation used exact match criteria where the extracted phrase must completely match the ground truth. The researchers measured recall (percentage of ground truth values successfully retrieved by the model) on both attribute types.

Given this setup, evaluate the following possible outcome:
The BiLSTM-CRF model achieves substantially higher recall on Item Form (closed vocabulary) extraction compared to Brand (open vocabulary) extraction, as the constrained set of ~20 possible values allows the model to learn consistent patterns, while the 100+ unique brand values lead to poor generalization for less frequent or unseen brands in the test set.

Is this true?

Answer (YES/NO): NO